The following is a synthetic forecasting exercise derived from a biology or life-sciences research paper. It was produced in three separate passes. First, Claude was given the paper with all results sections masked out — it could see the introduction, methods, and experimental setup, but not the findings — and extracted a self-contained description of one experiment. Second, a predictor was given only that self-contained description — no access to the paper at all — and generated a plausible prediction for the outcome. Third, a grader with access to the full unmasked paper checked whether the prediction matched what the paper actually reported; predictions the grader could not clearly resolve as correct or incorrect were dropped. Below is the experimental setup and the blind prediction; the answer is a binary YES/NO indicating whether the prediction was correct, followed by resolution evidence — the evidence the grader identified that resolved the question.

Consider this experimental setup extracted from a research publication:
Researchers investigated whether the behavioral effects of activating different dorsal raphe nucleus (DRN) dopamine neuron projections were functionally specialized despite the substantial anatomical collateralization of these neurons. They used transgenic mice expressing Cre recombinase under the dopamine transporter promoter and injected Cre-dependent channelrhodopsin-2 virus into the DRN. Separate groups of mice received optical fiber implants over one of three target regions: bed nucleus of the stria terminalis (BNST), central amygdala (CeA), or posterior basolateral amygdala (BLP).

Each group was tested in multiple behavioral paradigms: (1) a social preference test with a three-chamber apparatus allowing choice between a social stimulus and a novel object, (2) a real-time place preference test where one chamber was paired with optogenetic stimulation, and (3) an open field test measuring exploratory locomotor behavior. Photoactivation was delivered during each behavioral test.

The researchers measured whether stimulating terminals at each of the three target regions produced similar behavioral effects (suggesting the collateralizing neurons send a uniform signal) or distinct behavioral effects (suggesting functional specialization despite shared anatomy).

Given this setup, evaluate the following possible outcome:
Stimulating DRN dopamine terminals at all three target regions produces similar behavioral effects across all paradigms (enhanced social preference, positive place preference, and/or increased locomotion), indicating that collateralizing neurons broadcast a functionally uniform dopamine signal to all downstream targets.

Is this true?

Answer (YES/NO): NO